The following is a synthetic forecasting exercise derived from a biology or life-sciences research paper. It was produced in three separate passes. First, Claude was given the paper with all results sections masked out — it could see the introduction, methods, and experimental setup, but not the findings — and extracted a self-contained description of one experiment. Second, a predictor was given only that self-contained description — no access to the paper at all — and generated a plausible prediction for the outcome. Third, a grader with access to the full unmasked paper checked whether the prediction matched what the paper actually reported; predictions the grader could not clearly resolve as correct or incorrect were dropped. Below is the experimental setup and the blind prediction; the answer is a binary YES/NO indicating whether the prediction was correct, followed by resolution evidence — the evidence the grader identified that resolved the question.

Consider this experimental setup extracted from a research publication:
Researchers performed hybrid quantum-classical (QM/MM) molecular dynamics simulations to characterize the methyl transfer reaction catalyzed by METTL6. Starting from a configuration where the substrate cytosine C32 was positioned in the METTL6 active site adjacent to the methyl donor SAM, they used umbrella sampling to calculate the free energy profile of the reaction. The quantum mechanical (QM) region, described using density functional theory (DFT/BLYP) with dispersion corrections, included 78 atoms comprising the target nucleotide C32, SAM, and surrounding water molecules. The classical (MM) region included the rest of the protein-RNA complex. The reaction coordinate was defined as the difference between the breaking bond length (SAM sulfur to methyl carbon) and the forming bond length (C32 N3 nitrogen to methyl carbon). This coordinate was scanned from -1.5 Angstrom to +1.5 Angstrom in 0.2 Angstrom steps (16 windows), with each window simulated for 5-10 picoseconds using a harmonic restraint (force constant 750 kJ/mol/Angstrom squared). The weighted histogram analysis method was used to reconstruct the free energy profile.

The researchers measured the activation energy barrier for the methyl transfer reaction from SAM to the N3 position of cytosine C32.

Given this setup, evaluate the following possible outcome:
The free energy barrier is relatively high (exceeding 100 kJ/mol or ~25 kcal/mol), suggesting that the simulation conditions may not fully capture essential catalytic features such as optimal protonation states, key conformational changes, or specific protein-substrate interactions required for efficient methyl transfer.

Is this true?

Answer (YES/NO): NO